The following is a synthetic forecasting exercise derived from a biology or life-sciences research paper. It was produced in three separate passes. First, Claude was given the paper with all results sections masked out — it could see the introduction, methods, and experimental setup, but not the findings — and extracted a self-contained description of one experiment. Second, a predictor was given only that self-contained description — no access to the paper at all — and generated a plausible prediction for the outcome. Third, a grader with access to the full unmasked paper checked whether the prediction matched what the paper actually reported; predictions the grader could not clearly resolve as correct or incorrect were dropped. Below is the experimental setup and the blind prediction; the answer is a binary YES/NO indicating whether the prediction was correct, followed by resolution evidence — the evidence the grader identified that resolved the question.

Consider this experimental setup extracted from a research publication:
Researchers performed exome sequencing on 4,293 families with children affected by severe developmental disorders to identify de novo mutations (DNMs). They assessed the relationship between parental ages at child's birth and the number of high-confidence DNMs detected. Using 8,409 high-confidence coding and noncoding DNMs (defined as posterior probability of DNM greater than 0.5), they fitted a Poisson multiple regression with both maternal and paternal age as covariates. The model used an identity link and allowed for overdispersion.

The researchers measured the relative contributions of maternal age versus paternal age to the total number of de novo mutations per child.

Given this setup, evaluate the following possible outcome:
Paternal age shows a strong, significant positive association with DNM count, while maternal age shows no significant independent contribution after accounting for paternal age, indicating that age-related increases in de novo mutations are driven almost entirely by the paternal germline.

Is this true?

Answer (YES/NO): NO